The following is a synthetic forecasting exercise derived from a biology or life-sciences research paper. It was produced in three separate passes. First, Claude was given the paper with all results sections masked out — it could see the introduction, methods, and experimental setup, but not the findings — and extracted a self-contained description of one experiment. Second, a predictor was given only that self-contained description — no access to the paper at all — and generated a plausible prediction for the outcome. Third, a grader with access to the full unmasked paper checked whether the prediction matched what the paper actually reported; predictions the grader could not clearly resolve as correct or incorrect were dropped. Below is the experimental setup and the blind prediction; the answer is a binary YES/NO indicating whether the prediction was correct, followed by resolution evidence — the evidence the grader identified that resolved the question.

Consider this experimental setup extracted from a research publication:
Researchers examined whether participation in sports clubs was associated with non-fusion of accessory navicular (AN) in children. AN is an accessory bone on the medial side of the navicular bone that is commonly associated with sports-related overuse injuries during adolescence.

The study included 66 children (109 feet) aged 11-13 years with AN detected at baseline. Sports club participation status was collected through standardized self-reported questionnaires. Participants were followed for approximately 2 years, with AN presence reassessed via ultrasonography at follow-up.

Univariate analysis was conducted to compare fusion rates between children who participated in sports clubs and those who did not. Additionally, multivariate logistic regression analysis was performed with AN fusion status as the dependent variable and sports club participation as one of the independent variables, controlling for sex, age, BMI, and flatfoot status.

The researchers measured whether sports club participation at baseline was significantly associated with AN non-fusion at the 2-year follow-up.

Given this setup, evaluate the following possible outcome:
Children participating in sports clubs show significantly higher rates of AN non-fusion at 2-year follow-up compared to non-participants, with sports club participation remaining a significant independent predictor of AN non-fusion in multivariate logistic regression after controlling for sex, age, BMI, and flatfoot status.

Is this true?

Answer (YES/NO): NO